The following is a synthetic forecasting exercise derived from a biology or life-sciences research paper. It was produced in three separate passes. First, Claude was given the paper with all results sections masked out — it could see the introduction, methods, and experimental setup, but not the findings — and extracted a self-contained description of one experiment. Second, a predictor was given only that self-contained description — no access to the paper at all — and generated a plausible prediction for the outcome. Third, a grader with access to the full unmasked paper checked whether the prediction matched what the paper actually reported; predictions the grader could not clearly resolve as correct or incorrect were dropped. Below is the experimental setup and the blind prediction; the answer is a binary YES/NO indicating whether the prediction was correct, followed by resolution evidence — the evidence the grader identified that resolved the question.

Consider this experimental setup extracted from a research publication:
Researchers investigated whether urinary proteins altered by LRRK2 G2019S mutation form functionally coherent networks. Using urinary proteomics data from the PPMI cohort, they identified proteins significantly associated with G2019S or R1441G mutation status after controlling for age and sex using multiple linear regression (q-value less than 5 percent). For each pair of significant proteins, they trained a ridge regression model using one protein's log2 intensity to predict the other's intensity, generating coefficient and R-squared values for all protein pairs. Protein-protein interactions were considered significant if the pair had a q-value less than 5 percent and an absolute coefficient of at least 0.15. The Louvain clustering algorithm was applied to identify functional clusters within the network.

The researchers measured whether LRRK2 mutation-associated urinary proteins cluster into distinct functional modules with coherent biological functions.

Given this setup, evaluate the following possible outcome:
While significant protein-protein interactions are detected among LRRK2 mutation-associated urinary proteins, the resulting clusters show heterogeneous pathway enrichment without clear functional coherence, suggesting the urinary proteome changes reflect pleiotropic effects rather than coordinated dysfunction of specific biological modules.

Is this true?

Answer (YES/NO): NO